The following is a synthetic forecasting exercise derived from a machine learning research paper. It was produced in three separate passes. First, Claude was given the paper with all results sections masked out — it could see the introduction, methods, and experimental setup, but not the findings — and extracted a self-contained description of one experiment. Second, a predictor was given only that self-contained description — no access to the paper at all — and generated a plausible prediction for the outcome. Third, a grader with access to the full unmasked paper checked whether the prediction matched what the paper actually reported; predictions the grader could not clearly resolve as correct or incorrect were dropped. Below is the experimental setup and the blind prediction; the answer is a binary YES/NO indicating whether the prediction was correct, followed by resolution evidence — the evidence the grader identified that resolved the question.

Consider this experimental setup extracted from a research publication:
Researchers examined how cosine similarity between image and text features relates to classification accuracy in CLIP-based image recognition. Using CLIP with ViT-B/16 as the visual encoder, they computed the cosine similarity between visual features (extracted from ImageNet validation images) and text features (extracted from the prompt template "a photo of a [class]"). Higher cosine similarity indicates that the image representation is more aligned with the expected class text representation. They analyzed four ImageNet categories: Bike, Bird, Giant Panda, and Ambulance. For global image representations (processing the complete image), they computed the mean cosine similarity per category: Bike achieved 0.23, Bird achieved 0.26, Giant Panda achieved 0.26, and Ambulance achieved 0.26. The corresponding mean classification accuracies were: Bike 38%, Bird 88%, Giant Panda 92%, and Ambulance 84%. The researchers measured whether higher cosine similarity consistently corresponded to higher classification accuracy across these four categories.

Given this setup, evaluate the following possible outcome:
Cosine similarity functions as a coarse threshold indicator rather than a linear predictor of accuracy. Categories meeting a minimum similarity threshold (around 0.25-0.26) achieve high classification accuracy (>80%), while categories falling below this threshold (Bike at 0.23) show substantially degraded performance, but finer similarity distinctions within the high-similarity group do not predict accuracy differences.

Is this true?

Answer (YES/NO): NO